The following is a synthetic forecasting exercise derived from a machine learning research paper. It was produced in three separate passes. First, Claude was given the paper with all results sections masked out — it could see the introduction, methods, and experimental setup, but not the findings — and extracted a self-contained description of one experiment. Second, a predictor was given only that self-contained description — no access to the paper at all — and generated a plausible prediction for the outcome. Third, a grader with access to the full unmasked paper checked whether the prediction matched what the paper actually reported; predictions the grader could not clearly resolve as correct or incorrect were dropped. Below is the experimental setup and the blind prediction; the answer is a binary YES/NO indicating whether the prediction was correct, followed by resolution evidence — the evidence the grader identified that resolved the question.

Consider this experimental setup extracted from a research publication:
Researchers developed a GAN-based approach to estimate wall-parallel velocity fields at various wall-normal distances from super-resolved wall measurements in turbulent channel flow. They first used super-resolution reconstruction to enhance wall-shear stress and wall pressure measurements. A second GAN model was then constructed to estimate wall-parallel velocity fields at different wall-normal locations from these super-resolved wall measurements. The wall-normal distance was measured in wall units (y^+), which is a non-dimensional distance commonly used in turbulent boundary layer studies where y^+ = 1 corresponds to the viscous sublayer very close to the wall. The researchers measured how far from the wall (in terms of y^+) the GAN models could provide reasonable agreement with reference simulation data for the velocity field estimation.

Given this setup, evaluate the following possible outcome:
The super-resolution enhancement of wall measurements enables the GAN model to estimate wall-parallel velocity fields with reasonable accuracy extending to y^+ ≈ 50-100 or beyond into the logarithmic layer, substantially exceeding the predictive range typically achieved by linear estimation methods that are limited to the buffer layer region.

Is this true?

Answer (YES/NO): NO